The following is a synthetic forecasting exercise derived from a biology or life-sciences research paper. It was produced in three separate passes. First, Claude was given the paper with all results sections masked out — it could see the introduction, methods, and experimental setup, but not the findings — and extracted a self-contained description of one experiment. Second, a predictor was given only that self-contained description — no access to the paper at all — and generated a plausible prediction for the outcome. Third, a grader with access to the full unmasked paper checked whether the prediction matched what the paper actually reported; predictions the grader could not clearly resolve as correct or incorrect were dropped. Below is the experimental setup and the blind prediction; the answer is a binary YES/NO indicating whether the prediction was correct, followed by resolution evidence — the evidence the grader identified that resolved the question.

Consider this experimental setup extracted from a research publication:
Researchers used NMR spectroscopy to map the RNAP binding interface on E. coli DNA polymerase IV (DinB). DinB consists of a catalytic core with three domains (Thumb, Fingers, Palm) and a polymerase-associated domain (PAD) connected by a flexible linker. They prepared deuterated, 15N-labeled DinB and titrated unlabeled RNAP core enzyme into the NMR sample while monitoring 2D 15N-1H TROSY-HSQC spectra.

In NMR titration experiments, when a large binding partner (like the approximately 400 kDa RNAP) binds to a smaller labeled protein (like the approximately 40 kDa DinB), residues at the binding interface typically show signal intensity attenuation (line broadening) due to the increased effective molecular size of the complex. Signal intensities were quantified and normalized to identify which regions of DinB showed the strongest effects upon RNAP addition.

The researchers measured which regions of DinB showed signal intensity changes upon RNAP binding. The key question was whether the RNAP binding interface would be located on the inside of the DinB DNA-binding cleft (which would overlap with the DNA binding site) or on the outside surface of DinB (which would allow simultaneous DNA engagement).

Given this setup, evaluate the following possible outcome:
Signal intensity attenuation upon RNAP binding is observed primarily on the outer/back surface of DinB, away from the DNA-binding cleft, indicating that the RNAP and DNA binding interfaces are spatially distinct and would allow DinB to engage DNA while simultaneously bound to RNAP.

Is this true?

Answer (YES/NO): YES